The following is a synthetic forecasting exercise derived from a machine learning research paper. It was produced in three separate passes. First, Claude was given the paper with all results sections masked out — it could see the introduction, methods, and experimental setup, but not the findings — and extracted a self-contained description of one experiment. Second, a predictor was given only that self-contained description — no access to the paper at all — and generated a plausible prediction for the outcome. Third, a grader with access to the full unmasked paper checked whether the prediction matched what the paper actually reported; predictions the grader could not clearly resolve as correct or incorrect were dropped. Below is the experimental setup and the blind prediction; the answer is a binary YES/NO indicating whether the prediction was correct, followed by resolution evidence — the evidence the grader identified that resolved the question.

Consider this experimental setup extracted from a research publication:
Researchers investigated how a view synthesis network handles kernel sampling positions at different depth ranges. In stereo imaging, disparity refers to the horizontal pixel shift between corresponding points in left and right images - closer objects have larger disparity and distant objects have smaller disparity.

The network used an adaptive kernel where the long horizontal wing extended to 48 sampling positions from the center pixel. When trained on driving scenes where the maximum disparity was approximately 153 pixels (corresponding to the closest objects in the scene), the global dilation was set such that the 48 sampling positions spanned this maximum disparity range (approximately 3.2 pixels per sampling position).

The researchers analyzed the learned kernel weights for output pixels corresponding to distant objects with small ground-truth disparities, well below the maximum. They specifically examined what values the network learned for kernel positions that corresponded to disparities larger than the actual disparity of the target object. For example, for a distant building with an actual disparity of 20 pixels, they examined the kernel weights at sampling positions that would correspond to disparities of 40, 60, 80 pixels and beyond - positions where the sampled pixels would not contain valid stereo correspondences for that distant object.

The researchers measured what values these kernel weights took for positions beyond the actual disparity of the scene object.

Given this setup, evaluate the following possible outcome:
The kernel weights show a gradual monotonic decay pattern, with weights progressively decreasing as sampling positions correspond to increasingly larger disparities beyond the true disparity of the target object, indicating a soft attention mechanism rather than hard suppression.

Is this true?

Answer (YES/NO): NO